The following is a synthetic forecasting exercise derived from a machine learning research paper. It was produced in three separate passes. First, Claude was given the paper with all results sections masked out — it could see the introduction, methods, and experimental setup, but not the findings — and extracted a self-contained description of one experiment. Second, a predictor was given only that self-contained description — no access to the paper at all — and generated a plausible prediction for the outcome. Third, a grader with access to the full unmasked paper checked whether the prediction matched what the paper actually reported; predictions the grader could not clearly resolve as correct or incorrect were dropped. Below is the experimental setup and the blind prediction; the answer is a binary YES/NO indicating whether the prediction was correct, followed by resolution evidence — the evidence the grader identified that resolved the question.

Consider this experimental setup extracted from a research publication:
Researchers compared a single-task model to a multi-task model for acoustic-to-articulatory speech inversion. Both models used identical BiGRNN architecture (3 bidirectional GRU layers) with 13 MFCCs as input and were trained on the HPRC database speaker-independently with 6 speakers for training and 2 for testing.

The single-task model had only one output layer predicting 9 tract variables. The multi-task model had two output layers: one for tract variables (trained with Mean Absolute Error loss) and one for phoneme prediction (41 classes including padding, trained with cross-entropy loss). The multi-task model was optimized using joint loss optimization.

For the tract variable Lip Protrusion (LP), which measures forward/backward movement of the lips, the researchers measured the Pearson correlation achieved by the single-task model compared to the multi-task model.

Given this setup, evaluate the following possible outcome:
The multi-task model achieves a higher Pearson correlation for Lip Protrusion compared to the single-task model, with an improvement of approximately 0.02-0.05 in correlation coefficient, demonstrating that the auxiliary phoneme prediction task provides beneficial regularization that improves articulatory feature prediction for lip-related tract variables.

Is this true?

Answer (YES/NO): YES